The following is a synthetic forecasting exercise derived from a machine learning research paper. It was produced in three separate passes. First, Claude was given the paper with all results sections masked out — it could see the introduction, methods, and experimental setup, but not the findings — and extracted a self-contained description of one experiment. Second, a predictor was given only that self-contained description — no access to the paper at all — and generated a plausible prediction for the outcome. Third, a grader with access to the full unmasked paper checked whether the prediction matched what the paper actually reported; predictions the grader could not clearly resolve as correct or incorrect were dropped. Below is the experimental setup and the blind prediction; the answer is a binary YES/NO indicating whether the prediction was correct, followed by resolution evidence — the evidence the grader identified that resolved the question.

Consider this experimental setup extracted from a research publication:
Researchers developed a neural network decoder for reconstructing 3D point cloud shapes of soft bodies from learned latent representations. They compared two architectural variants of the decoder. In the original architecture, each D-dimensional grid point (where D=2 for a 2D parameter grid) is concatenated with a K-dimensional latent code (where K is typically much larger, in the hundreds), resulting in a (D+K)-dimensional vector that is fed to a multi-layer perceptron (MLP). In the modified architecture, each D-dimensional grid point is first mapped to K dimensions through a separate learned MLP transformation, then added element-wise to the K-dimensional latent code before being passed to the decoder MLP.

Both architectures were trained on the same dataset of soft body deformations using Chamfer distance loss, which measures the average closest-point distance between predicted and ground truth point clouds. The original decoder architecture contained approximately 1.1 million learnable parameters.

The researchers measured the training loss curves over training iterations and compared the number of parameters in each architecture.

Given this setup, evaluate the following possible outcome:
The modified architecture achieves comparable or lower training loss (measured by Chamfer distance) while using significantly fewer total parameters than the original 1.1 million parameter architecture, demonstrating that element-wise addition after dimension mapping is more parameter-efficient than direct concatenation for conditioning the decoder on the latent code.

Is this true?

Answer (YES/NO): YES